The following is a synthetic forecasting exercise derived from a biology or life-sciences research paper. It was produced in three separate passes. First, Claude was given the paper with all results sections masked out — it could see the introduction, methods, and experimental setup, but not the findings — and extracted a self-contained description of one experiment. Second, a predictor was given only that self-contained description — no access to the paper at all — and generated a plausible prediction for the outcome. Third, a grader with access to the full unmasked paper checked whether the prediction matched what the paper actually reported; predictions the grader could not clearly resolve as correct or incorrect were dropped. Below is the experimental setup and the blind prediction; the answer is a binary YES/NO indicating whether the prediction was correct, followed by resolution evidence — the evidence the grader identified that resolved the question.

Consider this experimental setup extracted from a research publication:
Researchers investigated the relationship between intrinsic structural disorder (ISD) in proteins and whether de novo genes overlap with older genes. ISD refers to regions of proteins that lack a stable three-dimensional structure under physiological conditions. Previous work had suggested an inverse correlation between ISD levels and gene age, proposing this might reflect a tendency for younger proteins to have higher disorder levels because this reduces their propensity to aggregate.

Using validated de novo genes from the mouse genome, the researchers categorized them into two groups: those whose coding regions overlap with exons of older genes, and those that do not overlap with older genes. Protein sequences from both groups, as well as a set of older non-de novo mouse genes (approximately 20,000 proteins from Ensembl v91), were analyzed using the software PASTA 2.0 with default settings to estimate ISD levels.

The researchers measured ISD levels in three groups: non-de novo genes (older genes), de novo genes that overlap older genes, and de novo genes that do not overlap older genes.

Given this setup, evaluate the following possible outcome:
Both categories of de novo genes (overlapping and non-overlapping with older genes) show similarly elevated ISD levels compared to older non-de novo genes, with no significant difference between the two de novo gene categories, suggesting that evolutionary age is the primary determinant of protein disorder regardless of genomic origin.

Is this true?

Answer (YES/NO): NO